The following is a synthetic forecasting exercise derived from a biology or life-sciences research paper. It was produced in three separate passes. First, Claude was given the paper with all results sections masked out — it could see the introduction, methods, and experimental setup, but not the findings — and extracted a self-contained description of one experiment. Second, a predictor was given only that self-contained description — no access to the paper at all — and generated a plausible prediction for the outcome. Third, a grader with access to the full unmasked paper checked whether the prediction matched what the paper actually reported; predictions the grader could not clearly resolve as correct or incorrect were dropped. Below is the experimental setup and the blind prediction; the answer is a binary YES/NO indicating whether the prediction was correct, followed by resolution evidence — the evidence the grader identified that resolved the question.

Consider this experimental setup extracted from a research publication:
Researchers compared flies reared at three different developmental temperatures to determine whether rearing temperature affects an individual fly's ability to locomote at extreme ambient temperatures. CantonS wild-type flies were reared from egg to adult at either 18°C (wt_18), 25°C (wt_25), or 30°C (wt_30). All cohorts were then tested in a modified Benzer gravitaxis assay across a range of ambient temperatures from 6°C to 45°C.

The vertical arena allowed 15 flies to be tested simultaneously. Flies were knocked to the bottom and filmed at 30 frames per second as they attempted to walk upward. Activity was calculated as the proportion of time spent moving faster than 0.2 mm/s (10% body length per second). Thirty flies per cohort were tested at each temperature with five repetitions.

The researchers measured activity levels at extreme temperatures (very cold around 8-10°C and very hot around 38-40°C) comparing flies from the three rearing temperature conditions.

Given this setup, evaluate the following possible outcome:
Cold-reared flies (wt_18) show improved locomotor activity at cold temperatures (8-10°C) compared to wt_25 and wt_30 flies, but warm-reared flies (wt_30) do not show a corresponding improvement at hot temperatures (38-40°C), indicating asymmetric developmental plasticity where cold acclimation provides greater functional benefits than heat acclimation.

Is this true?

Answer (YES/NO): YES